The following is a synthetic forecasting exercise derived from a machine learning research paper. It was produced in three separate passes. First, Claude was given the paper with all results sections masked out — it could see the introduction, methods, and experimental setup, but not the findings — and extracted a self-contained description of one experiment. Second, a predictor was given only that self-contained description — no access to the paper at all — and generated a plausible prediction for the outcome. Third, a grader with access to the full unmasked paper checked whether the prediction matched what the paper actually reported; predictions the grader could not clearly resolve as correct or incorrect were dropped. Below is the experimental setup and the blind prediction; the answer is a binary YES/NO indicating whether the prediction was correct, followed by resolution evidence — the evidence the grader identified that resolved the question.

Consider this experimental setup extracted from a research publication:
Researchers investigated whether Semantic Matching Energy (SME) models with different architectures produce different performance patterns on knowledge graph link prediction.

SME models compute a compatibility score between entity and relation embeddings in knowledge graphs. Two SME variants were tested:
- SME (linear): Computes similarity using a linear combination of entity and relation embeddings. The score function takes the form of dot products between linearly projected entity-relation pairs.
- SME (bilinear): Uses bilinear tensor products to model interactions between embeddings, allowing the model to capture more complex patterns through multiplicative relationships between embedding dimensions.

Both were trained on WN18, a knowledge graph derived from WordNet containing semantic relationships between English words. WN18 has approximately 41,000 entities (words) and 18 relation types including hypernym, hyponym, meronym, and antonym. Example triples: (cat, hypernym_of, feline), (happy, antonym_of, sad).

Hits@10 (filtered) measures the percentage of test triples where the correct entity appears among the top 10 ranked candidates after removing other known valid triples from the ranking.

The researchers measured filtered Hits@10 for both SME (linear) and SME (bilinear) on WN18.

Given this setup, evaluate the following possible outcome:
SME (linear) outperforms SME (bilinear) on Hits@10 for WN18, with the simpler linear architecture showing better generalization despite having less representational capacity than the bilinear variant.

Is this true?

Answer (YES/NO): YES